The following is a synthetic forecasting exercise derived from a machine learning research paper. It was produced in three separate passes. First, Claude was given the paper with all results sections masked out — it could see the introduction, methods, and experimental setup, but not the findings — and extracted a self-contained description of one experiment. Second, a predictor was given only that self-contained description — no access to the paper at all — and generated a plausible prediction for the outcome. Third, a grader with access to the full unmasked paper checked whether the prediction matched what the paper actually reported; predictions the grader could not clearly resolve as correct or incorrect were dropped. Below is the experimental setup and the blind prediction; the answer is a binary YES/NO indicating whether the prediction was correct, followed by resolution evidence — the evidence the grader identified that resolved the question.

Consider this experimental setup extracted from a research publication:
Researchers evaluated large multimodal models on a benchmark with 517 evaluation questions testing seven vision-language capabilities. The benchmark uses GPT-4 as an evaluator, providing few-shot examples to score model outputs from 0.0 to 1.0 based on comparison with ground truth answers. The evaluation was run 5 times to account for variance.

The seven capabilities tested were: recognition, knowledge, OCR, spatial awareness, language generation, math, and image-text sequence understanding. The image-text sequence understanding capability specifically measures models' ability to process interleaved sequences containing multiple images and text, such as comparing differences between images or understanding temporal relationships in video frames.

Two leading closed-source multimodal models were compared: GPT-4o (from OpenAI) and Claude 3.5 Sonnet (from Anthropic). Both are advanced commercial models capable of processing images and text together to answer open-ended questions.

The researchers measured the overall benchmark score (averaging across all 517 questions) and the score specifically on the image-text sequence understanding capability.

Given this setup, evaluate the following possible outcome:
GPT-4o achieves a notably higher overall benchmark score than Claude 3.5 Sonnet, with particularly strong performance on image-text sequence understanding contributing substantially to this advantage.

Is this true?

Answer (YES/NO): NO